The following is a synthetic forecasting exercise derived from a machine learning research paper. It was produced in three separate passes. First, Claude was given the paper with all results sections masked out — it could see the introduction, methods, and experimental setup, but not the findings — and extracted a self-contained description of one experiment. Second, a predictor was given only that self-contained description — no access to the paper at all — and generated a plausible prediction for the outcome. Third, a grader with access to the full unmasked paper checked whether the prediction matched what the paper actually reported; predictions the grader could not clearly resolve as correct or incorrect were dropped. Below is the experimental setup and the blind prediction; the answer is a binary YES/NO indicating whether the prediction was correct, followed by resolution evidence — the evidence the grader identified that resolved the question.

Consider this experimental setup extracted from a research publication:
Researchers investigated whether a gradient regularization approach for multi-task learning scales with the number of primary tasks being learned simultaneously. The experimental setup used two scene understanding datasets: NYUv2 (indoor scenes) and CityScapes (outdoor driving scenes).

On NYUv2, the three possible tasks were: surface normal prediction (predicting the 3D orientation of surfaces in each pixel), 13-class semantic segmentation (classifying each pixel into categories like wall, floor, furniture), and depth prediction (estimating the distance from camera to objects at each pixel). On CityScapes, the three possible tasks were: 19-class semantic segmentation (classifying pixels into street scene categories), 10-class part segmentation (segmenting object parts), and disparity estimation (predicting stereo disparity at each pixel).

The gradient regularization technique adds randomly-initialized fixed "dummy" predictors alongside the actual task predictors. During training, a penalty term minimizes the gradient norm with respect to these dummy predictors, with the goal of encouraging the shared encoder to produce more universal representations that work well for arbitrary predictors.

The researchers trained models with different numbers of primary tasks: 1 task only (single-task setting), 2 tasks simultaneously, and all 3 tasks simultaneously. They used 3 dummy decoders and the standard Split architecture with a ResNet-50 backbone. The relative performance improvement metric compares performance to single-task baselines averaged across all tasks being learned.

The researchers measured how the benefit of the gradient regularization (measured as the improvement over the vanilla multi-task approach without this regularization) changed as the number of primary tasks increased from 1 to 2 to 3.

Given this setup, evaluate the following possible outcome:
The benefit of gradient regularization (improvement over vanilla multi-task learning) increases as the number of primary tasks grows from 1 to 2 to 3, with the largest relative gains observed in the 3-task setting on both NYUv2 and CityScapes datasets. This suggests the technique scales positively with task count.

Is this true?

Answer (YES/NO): YES